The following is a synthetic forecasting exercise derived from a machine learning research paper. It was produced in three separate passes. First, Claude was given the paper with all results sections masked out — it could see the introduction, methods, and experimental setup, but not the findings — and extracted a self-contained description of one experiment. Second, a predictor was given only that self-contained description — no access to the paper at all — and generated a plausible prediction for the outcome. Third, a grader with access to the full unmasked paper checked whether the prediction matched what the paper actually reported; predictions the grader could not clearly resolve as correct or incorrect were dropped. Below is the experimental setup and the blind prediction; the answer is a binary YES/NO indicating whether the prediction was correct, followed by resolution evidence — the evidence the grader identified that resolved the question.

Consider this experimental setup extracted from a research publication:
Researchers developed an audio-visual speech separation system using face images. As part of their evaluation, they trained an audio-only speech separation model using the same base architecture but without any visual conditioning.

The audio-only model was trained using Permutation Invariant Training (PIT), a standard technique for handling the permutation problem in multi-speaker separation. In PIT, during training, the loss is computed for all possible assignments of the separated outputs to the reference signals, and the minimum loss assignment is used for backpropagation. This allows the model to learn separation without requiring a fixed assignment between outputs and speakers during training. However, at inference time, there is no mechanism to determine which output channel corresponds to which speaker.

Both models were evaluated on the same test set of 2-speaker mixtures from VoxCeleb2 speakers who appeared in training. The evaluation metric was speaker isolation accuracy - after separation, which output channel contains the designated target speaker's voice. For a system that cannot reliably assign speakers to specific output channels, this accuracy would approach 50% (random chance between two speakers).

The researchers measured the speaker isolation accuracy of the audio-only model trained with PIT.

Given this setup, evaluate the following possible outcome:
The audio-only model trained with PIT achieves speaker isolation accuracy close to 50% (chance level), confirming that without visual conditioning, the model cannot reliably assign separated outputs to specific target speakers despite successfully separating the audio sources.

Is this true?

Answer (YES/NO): YES